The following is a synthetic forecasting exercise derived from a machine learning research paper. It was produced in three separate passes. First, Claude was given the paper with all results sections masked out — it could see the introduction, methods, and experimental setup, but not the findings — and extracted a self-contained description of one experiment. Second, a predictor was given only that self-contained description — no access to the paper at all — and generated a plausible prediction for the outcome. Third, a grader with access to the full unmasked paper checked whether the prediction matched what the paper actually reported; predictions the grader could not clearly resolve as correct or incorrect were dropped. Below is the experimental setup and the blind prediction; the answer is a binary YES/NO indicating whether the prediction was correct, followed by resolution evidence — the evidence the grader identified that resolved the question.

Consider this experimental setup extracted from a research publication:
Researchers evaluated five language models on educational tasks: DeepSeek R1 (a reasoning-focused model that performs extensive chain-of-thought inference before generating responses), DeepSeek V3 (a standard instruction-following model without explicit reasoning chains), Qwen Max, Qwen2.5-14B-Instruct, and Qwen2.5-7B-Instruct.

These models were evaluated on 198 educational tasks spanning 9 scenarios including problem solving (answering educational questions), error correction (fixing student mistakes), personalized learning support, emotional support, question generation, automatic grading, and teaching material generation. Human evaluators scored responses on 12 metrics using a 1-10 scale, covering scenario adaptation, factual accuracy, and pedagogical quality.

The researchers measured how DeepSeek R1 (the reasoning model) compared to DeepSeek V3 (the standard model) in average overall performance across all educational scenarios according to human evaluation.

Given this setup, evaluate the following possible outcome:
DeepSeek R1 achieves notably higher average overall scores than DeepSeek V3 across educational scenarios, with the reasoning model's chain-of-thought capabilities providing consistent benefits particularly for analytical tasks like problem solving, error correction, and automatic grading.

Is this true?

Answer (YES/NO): NO